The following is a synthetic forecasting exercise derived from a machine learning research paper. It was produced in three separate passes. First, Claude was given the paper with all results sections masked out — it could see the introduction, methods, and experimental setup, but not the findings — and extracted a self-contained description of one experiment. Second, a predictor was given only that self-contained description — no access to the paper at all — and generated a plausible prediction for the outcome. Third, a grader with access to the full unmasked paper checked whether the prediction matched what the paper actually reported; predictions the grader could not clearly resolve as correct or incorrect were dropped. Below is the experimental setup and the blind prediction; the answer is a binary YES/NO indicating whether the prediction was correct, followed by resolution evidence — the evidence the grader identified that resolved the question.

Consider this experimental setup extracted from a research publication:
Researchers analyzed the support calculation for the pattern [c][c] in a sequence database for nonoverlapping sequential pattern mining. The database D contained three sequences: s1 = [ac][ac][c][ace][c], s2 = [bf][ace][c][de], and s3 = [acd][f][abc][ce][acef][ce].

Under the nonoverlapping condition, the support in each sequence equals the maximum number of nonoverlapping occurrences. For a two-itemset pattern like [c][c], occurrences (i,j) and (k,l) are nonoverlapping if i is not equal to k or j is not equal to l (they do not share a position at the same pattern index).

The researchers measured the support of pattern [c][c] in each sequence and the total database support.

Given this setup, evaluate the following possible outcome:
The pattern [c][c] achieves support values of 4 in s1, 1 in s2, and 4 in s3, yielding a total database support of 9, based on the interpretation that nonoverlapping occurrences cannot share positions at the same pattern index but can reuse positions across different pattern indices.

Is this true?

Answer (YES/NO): YES